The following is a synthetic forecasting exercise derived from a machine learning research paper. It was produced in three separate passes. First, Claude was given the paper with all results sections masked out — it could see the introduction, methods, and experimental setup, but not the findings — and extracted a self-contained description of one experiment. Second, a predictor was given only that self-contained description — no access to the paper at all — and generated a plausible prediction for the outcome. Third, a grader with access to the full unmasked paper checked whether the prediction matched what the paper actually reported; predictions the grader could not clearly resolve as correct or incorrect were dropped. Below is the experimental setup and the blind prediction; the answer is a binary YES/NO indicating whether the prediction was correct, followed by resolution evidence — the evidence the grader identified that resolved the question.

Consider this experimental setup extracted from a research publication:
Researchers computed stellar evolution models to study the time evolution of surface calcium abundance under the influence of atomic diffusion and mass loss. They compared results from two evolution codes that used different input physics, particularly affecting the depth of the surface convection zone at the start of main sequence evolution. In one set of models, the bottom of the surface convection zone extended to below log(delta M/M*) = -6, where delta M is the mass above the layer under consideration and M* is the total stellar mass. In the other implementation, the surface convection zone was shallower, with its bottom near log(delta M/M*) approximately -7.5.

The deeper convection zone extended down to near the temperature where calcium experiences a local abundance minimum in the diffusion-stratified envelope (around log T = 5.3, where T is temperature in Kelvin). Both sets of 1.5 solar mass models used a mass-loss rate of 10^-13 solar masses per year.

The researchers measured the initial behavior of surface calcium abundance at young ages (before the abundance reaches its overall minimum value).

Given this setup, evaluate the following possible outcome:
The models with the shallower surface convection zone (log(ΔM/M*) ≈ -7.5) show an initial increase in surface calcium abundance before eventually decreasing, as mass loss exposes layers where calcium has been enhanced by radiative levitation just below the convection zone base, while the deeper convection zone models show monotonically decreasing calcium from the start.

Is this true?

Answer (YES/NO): NO